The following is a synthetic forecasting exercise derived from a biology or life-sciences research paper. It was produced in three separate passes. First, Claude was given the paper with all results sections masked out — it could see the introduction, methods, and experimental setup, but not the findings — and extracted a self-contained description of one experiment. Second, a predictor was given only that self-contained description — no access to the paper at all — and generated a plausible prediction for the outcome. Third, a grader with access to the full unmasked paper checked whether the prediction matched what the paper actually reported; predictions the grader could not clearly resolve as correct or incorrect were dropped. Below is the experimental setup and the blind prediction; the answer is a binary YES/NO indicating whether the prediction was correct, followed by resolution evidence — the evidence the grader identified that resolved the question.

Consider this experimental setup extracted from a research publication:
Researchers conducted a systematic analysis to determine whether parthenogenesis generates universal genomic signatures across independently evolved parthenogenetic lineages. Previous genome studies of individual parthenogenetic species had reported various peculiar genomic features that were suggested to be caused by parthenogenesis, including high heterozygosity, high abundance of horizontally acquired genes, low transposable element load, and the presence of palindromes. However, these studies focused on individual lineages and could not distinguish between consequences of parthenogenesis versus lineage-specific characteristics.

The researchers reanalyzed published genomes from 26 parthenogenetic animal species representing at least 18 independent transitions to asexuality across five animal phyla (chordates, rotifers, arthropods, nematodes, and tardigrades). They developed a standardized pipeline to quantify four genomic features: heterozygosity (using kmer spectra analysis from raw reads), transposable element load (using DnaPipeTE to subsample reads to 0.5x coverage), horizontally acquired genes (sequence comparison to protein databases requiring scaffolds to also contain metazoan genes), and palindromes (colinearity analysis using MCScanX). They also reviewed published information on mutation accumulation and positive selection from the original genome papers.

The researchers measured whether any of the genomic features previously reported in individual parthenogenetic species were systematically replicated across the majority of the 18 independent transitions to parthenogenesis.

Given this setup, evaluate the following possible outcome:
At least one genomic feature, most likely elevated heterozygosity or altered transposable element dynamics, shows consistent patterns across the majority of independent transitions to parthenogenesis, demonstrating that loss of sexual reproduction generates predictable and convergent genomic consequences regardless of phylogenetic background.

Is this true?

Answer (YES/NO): NO